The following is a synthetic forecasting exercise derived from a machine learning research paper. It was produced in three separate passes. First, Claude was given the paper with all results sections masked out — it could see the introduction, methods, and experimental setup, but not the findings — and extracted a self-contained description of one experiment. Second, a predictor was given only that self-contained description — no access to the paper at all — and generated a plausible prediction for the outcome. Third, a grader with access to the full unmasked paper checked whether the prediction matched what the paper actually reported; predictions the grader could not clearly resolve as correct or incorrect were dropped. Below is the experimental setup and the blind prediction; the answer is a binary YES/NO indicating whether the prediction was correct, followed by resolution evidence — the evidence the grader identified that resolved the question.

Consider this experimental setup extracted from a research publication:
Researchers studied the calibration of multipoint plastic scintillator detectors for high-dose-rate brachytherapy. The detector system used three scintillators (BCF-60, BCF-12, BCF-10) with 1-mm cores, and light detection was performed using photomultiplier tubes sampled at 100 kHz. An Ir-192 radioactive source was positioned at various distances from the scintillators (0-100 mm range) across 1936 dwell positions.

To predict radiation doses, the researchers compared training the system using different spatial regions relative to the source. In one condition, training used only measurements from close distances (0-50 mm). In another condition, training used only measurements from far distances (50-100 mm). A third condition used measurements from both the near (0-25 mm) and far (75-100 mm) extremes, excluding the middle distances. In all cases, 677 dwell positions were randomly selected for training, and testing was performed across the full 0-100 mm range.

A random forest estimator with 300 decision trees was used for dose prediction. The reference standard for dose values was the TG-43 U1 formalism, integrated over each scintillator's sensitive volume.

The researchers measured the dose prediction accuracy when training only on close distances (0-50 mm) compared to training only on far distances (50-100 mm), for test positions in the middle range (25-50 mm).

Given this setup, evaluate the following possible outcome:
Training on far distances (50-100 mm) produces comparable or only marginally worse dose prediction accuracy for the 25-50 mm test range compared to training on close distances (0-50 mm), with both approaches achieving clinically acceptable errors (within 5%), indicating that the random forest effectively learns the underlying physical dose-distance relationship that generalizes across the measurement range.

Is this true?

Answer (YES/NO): NO